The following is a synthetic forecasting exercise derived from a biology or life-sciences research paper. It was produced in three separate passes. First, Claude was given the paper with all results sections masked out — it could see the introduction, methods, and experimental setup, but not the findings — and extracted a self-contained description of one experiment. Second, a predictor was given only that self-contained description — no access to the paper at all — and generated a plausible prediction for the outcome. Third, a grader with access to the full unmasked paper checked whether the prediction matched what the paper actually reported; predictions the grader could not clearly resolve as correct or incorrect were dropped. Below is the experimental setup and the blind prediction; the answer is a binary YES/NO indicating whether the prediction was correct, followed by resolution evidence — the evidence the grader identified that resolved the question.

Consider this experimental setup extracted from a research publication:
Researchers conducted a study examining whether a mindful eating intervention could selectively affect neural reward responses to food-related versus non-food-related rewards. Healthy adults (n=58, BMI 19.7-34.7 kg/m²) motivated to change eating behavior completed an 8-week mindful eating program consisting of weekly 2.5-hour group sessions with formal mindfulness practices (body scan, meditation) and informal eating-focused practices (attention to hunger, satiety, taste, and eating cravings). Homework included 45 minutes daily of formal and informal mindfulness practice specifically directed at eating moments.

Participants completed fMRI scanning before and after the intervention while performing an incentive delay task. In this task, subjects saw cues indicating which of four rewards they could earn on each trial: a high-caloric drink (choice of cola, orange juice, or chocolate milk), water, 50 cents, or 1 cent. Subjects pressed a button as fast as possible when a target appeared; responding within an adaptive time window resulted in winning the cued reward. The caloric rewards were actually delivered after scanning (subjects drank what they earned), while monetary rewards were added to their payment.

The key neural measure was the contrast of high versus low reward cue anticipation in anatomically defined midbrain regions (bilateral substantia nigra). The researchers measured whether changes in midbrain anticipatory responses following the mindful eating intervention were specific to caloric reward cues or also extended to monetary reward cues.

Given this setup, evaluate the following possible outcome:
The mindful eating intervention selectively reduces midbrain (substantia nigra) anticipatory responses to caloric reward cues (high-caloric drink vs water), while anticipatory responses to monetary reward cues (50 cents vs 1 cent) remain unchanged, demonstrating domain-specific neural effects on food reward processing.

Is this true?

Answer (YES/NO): YES